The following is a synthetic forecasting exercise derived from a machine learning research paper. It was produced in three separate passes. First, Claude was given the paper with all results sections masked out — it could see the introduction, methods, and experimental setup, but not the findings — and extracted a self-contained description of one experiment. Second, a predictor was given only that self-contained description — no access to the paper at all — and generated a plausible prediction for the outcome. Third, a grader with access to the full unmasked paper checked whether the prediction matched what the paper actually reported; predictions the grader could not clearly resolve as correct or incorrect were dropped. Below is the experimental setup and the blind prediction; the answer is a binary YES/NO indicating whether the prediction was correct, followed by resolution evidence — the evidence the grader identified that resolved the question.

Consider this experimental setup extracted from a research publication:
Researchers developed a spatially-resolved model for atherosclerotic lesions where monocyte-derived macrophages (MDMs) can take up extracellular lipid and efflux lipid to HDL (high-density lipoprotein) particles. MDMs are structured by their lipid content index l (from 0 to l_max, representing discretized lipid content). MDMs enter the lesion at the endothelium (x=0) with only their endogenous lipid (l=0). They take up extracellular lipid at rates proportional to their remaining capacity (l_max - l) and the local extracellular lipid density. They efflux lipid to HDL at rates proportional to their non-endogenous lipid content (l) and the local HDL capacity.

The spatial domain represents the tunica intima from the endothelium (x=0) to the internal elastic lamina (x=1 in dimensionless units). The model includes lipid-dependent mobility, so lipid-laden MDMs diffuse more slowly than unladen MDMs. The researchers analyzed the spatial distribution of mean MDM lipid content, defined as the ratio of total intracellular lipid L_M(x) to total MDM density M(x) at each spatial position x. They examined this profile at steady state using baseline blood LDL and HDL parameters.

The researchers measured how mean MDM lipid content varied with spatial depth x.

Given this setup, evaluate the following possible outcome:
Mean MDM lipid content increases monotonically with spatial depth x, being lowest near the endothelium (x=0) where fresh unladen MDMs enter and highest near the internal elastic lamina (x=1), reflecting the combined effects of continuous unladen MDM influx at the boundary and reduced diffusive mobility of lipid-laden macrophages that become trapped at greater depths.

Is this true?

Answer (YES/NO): NO